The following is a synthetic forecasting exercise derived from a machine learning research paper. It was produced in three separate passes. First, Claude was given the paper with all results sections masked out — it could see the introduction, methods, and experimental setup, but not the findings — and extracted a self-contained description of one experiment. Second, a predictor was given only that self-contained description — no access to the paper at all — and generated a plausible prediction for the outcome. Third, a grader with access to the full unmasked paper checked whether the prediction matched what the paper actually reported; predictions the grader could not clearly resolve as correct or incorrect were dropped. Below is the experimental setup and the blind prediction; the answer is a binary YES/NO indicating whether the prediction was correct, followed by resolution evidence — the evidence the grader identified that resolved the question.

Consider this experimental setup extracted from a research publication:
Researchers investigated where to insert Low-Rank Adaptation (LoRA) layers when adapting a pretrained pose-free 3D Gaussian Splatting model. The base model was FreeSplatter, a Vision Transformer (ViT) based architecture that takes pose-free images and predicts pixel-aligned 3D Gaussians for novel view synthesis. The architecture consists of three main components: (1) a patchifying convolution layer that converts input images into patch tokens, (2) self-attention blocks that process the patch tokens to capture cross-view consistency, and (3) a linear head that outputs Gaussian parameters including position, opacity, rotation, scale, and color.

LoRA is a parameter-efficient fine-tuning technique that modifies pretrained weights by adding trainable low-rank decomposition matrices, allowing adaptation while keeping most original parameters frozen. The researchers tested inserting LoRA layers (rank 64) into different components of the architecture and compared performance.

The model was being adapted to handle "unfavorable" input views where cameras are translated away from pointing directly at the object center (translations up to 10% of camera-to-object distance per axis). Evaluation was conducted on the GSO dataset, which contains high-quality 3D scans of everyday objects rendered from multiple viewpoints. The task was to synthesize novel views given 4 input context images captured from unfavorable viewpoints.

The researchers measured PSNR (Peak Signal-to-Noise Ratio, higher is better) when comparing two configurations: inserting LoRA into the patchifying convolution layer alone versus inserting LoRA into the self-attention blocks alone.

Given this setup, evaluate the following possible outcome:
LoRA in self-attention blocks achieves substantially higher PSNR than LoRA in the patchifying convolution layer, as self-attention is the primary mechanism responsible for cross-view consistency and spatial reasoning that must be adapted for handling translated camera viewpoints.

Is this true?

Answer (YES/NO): YES